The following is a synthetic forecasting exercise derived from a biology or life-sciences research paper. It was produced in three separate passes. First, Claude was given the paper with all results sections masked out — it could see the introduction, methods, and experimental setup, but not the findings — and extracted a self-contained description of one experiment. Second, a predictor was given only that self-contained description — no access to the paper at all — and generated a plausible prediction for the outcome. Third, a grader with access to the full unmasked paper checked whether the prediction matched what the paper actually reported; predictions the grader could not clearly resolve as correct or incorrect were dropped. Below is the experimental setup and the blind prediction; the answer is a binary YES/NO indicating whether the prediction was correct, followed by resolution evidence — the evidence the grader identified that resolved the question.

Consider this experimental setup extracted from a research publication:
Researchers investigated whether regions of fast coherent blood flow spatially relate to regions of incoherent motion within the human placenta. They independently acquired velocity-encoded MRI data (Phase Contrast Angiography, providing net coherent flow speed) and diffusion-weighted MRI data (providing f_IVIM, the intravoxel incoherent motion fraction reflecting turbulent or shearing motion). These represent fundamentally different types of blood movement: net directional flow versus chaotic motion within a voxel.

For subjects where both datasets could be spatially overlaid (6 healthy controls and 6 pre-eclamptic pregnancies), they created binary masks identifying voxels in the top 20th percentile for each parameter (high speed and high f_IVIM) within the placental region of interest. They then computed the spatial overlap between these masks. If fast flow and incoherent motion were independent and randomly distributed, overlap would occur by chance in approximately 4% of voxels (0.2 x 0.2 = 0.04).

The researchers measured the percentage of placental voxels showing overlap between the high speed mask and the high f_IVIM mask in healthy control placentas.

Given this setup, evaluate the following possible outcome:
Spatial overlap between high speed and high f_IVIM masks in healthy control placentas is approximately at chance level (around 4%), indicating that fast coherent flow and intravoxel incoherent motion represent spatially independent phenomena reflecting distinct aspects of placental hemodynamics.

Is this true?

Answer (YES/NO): NO